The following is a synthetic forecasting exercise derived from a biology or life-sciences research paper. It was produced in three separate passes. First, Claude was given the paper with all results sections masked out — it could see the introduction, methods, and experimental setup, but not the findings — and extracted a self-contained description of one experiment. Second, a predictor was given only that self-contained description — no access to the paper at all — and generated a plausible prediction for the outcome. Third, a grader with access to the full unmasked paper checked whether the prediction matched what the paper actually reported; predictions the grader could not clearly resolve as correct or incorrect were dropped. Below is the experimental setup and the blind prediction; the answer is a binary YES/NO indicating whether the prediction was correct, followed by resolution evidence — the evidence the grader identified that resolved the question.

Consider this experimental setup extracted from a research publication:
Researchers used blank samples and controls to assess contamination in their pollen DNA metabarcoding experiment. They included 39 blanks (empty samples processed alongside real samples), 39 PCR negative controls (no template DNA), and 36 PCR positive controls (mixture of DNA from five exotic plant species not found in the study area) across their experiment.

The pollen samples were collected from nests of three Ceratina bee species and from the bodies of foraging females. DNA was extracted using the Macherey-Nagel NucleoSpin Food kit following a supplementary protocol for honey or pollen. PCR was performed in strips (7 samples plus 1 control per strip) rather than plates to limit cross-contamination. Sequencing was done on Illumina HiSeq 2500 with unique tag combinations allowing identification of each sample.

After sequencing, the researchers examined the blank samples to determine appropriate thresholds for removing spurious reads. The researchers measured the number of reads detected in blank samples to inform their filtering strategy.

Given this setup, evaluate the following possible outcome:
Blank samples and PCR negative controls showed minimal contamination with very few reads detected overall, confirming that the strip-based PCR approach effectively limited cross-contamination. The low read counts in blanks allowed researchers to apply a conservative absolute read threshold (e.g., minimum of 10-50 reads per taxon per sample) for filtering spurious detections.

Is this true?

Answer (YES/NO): NO